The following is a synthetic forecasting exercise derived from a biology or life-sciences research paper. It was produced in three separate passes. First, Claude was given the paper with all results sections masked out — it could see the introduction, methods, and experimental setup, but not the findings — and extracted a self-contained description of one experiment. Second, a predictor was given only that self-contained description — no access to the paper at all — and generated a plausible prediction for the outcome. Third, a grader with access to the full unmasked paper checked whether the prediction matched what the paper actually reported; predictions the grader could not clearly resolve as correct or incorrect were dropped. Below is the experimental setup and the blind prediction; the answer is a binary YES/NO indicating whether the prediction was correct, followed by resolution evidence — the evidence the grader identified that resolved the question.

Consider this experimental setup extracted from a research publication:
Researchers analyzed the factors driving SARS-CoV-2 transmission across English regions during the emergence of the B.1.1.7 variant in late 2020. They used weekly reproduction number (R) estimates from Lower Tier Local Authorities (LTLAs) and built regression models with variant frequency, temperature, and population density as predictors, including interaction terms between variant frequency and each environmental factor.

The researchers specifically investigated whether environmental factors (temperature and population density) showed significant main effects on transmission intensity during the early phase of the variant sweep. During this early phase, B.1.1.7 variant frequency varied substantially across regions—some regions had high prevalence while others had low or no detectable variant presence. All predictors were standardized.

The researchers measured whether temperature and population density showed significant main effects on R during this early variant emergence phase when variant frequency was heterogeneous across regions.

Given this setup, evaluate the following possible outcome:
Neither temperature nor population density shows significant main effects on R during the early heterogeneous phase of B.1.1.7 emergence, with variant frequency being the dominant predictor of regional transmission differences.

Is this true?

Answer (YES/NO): YES